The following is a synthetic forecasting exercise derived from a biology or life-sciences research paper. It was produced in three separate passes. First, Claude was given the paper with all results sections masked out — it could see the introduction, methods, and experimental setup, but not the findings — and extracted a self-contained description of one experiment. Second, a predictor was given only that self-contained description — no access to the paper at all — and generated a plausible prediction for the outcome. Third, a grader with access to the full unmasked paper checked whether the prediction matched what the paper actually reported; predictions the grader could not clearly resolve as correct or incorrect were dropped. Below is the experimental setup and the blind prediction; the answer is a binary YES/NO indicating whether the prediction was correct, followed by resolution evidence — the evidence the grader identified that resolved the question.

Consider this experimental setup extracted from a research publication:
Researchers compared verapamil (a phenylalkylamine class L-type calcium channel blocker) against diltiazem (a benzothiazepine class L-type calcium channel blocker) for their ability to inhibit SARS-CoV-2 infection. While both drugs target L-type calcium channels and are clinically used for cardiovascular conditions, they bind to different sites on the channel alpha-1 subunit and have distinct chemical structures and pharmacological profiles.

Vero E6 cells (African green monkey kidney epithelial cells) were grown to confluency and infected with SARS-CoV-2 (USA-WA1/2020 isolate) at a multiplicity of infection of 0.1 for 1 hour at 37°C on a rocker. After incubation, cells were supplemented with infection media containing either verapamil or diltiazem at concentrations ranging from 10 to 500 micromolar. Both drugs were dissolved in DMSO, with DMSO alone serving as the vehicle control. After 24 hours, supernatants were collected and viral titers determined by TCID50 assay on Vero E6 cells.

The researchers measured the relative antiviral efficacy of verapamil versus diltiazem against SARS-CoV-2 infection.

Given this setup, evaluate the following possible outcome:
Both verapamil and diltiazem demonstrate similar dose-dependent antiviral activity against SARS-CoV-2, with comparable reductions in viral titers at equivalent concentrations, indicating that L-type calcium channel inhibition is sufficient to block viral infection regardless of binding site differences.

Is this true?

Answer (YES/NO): NO